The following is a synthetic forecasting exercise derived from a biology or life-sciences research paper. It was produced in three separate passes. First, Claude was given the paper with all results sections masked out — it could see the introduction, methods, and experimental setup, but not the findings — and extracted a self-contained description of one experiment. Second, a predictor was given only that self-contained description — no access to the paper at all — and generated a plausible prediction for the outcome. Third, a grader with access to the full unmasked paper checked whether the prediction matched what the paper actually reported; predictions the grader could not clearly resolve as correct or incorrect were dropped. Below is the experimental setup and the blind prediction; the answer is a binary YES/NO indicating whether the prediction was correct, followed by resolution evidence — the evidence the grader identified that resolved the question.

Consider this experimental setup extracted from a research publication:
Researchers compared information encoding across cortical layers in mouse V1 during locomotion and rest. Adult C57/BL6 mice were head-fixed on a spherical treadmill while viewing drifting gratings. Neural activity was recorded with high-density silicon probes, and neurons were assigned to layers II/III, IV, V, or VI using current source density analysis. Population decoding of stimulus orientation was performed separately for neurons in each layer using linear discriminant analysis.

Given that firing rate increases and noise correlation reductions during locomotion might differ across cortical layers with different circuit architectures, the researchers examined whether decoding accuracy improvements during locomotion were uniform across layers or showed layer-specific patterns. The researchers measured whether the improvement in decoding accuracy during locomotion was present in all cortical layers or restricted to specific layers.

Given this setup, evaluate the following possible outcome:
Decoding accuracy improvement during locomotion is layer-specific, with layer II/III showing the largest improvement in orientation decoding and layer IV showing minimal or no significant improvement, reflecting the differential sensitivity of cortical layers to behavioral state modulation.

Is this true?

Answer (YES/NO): NO